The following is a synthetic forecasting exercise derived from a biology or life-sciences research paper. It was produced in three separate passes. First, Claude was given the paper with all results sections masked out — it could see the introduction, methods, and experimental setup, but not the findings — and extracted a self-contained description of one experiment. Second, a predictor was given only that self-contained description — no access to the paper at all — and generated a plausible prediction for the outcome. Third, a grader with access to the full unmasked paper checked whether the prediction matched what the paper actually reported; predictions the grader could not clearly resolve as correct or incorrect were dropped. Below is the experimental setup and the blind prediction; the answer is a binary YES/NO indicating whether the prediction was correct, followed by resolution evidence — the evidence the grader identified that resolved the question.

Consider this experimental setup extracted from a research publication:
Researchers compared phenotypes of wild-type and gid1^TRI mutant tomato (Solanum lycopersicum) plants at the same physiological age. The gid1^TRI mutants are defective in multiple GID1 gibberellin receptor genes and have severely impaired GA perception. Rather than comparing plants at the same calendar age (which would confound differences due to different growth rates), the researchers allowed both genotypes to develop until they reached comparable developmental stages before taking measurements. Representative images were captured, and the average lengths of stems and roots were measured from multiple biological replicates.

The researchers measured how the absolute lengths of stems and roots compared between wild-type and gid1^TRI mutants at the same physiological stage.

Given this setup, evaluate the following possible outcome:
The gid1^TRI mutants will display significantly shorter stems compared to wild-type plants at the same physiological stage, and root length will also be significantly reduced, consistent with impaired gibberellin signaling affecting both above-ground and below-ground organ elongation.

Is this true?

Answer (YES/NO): NO